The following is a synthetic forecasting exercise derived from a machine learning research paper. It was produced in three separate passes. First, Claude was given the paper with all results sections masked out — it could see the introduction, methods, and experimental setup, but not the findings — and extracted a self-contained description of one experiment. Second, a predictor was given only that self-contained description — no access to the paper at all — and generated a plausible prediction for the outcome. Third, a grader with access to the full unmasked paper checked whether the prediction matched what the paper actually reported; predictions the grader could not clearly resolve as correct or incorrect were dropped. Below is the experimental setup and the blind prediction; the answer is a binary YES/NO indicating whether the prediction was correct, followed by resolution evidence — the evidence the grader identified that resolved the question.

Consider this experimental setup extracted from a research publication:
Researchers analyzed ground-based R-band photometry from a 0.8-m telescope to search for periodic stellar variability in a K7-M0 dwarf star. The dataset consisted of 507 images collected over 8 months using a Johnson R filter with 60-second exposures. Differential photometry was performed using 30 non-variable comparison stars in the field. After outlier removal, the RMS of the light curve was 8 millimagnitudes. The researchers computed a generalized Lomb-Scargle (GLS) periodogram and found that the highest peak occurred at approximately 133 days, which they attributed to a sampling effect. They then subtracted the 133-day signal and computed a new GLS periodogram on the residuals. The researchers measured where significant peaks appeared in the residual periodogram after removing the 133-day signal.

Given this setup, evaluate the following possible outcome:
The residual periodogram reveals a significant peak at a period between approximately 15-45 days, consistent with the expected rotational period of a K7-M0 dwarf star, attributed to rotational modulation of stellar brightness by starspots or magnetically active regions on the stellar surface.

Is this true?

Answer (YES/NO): YES